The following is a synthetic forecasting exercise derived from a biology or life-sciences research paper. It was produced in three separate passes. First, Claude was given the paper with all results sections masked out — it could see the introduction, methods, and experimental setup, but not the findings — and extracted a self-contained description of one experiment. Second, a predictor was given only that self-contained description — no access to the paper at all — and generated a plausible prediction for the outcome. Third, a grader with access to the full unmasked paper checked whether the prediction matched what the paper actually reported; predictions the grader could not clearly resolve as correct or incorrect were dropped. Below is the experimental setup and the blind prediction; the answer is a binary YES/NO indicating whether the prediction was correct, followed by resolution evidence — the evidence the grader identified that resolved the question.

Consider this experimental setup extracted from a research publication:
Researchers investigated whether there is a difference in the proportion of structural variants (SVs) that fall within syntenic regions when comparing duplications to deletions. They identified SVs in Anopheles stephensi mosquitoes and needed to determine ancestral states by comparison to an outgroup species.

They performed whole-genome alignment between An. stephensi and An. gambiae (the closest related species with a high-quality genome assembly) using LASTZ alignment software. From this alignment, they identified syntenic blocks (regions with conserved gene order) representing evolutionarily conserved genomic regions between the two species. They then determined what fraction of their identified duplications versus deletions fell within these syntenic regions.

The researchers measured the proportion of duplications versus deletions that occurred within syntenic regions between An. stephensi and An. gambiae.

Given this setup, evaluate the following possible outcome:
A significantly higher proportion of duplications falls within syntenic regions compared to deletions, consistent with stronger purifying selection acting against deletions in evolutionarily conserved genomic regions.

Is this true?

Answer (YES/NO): NO